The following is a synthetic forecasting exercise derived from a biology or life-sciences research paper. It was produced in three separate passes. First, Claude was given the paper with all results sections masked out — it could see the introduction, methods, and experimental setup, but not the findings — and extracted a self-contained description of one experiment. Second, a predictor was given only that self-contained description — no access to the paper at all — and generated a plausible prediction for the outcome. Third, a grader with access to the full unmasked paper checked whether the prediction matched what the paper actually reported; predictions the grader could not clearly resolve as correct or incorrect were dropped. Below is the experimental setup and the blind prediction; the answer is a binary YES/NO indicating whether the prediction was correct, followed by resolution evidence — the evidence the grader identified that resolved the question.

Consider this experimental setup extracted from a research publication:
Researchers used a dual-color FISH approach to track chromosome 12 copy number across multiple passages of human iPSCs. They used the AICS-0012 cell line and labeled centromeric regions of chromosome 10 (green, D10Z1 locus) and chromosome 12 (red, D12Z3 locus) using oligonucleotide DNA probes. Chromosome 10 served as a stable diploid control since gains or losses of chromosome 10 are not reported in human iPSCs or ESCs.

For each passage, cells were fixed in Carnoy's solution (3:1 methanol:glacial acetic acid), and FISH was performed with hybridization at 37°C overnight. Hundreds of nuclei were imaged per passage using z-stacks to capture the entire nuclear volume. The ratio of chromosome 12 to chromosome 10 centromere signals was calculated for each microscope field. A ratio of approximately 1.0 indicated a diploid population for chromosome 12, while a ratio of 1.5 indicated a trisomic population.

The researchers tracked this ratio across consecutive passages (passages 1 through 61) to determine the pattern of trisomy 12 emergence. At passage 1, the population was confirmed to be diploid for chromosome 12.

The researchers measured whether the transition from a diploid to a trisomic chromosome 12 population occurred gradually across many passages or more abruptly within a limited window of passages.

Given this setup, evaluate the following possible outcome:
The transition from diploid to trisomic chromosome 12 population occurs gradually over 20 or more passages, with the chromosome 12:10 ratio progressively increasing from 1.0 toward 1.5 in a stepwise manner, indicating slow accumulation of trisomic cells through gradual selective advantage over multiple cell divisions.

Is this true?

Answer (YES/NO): NO